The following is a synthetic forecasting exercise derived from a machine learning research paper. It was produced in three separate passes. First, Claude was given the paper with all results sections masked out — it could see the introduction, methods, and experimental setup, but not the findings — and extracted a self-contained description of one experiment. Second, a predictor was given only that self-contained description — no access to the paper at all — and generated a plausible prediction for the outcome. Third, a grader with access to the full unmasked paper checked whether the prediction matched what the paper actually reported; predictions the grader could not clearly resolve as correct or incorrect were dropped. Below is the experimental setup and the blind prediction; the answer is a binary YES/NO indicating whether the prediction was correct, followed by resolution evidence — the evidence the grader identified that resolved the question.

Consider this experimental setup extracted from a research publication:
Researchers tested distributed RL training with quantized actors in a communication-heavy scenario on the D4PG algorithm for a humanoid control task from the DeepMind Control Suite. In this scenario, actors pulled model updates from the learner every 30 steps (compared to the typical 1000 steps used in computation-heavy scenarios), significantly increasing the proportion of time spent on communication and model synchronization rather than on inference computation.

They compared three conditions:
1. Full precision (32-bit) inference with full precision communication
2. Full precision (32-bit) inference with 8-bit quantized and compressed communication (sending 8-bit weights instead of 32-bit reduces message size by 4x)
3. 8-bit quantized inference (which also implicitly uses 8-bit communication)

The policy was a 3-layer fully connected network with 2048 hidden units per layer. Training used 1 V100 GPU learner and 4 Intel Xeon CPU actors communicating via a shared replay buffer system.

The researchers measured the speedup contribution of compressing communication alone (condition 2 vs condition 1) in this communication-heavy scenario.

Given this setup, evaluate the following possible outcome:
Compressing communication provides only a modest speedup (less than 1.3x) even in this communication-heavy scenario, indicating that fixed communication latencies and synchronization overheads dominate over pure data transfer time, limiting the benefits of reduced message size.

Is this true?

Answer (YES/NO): NO